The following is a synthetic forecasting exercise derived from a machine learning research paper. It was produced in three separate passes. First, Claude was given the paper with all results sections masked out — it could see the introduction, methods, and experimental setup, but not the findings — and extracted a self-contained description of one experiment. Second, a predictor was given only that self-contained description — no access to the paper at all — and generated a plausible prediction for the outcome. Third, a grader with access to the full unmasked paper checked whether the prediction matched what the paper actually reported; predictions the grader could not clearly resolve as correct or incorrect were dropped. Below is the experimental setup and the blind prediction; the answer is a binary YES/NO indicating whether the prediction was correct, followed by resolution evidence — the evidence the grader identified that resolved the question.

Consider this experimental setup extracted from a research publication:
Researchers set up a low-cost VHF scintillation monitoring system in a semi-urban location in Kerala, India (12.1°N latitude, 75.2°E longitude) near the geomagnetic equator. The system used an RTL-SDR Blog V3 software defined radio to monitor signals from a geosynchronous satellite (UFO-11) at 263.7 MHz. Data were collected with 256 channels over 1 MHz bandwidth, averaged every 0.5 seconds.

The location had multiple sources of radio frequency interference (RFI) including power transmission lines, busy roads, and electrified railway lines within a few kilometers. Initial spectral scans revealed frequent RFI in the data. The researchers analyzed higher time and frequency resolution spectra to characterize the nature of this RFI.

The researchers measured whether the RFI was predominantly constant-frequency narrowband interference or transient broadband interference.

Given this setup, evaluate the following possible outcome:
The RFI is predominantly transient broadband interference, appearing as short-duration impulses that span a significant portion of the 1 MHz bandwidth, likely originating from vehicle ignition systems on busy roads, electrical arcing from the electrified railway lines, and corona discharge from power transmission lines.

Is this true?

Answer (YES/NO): YES